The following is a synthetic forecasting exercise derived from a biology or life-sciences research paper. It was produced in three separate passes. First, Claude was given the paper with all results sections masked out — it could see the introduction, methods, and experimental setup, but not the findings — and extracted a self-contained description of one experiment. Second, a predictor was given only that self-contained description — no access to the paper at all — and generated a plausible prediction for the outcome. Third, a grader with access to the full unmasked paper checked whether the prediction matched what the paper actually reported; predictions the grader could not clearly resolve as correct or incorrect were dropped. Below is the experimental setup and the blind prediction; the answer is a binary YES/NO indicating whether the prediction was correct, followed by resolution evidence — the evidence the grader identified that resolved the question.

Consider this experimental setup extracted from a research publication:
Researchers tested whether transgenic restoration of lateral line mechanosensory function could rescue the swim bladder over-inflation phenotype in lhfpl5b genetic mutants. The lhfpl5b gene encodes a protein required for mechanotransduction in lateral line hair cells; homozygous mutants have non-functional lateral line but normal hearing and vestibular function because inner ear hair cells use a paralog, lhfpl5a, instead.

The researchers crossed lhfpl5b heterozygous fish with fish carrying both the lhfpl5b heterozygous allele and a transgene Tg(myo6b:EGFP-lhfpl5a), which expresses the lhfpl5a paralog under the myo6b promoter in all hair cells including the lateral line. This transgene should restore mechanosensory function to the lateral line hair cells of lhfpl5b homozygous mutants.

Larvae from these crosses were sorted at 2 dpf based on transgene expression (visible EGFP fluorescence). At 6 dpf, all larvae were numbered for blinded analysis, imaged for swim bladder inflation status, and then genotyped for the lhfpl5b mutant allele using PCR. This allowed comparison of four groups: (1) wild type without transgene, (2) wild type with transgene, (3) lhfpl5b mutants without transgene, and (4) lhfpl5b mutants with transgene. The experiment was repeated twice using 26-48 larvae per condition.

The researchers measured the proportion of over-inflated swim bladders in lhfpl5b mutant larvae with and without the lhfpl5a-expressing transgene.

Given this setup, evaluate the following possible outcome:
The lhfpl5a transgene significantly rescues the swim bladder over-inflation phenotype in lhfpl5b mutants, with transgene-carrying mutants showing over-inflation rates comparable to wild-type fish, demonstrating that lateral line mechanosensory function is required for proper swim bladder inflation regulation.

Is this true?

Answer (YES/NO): YES